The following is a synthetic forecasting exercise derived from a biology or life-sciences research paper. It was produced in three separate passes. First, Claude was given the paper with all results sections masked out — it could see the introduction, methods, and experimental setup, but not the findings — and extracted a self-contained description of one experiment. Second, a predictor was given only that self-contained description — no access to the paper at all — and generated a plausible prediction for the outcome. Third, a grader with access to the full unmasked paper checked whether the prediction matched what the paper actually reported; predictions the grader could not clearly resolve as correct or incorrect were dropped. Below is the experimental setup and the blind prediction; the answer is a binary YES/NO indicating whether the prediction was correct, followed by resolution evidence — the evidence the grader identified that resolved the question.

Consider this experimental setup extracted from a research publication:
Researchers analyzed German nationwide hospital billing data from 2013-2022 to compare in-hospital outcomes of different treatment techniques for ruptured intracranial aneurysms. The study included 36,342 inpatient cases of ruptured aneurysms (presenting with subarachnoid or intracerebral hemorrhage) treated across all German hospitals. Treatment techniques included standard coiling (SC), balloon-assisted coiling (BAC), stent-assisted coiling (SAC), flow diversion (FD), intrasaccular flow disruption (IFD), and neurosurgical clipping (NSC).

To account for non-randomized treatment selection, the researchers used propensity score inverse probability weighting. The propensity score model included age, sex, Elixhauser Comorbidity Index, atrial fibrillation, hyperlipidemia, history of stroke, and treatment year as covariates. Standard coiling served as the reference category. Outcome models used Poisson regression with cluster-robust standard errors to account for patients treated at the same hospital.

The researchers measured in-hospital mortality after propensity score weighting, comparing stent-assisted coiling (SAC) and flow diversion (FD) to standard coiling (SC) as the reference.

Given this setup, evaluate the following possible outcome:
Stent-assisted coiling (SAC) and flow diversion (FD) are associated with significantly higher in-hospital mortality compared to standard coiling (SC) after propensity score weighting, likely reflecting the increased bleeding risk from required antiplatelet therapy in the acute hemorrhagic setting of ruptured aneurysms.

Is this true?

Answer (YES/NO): YES